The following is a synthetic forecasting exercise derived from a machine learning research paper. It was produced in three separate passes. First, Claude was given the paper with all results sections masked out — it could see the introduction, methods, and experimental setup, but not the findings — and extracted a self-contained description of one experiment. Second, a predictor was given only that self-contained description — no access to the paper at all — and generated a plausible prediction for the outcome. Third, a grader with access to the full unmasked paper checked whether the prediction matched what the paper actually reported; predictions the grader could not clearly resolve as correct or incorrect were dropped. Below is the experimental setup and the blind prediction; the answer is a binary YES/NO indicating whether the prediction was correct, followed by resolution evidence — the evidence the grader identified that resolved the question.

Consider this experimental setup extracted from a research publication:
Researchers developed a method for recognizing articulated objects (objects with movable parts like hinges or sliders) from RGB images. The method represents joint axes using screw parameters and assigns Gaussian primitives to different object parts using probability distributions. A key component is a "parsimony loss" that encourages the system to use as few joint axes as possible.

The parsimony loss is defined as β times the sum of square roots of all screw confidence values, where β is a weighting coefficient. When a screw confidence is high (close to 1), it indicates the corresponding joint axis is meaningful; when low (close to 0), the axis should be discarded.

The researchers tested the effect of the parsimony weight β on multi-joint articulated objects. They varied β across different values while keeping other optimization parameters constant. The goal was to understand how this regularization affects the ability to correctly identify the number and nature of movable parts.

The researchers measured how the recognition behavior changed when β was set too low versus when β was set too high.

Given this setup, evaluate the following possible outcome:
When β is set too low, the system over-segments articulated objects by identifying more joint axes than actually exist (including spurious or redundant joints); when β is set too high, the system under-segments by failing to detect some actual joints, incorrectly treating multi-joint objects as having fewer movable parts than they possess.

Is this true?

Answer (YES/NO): NO